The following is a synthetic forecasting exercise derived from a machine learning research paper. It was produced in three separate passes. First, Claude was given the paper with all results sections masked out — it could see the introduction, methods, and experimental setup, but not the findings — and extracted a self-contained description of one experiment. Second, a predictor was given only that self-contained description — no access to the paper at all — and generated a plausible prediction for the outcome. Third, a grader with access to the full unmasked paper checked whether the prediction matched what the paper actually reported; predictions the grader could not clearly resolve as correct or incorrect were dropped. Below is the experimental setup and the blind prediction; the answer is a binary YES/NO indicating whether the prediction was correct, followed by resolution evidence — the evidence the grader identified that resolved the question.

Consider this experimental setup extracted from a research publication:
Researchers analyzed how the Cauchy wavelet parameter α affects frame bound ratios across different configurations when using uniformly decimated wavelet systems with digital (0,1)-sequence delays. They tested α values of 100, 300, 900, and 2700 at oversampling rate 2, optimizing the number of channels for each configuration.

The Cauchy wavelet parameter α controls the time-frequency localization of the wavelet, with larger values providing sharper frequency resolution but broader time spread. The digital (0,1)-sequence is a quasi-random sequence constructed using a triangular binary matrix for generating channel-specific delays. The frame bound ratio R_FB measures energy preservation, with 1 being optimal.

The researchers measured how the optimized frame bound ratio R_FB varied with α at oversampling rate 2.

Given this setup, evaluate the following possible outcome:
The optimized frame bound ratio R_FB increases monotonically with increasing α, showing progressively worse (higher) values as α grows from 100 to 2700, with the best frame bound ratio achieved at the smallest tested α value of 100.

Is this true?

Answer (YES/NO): NO